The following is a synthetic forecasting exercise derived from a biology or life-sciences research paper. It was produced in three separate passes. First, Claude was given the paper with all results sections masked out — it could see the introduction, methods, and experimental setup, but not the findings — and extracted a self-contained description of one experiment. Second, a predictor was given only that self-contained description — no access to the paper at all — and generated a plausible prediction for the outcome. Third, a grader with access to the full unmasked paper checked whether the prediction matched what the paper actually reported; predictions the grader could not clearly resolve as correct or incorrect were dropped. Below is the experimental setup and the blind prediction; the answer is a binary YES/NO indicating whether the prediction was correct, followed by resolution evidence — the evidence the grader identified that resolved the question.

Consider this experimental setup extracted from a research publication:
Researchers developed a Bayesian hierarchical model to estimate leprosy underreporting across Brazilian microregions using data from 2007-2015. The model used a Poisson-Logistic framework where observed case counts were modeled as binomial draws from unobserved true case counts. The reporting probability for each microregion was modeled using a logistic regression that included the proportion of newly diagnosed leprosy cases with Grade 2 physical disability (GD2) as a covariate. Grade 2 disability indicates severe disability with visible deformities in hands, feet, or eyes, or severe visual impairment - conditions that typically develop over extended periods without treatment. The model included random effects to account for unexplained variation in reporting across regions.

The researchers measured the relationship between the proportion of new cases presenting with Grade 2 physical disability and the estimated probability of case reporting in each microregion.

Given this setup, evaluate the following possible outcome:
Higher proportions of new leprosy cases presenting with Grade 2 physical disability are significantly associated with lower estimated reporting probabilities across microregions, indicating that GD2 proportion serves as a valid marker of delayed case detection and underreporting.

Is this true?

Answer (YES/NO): YES